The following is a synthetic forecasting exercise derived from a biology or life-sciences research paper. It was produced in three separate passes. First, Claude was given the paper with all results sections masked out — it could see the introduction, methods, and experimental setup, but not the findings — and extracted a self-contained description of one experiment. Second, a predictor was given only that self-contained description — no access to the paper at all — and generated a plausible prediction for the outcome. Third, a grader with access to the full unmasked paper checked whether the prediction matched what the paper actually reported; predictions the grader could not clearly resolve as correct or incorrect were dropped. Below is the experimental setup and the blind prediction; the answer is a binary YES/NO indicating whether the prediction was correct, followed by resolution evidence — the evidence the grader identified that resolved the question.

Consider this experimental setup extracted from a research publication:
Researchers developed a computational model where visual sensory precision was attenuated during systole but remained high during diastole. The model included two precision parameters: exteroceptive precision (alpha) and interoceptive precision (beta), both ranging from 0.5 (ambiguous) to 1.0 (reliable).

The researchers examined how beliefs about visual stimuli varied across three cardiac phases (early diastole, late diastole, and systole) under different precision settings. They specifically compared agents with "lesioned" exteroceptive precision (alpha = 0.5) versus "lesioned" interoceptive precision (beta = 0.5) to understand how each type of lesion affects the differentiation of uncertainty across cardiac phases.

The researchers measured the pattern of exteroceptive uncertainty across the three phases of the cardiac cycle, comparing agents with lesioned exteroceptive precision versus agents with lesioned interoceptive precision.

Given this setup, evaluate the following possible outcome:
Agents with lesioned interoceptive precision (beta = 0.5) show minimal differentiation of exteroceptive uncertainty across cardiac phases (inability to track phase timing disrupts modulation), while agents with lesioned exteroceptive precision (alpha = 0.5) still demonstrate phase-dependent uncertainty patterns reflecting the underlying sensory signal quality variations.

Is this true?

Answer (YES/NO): YES